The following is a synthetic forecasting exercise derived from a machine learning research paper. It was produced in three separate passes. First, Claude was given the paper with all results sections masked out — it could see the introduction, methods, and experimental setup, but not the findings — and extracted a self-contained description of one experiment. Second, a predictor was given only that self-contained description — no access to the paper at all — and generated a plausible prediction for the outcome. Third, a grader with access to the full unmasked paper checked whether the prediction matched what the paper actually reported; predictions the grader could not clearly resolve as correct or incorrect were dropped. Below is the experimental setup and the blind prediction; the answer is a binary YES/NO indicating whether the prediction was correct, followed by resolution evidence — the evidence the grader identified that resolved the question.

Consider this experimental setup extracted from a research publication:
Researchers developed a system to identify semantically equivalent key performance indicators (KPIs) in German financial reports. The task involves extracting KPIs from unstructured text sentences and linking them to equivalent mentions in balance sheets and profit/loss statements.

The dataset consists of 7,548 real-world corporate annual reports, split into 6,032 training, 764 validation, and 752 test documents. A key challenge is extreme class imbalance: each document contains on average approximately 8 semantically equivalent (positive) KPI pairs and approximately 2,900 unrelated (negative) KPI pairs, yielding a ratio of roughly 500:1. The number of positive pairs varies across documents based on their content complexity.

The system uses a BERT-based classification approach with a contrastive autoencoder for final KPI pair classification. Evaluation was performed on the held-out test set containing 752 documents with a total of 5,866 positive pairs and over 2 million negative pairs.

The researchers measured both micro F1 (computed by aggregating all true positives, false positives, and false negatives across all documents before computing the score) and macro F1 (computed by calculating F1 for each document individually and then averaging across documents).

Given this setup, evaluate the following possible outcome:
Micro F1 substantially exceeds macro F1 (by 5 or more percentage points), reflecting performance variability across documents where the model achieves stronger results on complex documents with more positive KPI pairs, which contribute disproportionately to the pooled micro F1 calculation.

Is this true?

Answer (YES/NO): NO